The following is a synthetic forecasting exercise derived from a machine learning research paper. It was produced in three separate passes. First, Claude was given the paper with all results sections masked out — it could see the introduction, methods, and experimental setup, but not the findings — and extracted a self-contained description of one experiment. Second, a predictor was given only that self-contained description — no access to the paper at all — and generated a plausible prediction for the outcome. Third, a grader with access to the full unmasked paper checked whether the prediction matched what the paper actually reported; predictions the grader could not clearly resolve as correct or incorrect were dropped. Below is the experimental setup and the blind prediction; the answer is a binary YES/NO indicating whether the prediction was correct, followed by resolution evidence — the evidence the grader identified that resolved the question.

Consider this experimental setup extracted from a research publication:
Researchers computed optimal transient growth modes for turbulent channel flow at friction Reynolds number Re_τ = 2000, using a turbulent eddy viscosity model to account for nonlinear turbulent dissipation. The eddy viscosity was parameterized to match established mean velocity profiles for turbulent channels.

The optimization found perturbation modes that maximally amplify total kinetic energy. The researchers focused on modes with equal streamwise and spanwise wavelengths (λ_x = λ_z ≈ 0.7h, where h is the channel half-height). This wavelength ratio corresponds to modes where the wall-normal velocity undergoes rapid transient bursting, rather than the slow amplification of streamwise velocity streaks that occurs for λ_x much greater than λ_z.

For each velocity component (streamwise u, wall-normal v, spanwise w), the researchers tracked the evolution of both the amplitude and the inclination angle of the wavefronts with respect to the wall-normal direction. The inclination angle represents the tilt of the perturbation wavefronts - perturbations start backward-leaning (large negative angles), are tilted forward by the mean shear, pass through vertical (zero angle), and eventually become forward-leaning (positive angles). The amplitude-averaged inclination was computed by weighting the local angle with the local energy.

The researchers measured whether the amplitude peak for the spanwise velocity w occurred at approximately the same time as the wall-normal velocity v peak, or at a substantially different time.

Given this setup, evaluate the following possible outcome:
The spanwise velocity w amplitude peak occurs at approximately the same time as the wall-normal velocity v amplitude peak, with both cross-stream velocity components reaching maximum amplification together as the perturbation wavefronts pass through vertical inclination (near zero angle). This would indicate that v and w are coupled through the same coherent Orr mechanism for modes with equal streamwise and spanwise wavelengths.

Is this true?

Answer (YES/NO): YES